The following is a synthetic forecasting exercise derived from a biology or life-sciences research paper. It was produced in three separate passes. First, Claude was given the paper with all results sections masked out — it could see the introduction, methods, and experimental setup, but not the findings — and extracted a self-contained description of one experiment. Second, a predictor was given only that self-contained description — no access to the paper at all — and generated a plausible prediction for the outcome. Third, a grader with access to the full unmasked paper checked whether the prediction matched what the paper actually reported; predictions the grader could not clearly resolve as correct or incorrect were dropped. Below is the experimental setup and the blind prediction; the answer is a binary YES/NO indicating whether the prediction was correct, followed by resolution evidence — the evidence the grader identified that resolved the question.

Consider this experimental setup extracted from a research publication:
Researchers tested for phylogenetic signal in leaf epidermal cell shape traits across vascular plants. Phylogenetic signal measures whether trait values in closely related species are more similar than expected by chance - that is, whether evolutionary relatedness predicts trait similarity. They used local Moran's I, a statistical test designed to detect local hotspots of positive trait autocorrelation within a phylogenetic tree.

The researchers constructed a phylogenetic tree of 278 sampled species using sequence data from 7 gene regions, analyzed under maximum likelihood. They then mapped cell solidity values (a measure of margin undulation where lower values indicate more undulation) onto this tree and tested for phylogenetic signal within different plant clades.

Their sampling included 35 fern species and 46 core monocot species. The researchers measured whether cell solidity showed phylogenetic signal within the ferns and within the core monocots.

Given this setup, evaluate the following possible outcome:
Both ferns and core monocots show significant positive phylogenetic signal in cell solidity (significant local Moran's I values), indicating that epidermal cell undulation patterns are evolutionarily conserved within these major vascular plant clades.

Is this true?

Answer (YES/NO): NO